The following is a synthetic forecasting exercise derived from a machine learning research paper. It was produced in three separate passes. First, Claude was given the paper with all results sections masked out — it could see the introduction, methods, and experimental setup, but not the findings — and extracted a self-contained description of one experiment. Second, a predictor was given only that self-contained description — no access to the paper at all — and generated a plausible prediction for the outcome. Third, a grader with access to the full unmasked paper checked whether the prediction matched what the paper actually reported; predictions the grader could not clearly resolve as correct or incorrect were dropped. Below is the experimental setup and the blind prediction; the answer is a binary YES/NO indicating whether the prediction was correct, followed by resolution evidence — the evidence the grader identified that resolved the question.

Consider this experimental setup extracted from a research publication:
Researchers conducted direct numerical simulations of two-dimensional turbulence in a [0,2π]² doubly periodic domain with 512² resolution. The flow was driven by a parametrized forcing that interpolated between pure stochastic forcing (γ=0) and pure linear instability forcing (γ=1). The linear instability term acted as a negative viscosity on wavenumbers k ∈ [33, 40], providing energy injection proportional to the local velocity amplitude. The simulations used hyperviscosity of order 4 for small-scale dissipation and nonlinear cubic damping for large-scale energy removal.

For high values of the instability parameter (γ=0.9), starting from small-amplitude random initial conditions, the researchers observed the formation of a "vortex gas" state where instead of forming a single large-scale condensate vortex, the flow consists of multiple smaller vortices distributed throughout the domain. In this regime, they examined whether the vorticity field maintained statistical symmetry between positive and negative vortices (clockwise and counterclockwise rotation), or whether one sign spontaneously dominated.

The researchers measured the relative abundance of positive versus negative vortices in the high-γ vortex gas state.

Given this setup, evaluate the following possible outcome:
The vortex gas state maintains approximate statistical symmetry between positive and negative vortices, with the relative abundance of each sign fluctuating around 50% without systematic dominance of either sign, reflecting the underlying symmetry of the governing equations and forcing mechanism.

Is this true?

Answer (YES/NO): NO